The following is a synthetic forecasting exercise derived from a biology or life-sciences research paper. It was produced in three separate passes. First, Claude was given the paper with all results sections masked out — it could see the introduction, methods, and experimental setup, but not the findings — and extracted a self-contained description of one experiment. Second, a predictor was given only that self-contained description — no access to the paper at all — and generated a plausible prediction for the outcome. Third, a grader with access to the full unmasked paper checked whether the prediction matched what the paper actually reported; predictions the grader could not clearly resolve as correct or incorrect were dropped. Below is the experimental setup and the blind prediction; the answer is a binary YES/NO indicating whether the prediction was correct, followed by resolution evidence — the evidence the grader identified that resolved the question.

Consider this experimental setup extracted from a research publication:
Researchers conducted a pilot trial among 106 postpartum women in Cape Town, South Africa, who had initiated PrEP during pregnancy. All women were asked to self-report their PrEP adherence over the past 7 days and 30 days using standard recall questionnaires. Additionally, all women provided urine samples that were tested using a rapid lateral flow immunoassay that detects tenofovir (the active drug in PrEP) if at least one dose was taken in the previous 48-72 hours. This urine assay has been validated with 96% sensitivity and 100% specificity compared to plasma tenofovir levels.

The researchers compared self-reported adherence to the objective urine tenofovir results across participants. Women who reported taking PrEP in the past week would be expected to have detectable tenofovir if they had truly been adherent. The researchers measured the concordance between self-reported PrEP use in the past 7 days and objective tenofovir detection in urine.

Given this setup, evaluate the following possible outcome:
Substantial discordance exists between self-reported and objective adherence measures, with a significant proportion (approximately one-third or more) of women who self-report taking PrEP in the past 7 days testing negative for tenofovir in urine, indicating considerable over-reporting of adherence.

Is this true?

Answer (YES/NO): YES